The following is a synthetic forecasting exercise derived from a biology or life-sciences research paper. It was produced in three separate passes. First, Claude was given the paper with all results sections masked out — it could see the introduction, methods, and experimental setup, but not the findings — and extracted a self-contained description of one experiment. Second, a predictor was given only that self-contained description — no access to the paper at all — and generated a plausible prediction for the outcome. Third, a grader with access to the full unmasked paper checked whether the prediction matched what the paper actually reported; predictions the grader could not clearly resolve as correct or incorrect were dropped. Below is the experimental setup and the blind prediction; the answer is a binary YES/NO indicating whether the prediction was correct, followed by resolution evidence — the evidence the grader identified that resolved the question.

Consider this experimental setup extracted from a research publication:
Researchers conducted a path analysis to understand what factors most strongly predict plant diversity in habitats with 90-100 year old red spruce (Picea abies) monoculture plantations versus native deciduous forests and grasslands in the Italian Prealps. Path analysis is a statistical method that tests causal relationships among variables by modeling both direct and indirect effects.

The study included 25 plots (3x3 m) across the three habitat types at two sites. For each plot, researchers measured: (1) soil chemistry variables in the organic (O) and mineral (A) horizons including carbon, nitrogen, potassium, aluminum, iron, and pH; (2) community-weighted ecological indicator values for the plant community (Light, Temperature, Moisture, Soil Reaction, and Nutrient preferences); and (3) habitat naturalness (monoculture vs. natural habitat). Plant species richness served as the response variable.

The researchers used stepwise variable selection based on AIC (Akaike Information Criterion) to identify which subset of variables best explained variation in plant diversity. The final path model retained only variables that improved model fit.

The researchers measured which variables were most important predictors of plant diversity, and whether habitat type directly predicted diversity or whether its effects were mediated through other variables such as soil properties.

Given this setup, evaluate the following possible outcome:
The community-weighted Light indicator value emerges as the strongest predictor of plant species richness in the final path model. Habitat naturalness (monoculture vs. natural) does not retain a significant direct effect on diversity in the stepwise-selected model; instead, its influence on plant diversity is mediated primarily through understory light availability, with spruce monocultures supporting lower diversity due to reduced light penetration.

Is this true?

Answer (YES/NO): NO